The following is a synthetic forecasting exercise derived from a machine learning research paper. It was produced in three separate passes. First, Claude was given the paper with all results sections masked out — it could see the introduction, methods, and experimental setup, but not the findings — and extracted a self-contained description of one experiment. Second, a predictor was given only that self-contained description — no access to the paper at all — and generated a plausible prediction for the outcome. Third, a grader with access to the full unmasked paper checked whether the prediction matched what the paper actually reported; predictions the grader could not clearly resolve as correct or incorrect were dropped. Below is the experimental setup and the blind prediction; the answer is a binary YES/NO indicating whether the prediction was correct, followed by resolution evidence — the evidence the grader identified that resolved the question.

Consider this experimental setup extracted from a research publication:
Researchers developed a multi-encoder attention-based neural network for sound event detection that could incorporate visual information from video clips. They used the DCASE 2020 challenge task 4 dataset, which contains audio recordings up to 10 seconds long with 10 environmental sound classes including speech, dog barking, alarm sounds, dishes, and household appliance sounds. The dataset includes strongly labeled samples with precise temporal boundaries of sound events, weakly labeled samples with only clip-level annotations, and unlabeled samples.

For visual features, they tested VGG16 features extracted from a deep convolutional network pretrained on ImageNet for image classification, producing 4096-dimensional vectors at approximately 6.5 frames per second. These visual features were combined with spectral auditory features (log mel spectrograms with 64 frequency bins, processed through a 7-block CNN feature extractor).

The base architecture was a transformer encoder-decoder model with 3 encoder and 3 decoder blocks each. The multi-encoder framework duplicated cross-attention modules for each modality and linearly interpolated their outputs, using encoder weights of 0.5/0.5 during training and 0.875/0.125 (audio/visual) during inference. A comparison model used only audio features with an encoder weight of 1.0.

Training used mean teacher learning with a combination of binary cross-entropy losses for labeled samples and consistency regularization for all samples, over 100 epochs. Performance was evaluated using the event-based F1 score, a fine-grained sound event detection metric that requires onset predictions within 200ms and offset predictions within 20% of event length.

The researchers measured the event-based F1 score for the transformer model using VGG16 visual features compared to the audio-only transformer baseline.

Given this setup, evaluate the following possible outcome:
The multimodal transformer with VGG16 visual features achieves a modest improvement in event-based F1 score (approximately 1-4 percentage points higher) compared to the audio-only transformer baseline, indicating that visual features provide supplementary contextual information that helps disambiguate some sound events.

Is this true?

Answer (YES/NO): NO